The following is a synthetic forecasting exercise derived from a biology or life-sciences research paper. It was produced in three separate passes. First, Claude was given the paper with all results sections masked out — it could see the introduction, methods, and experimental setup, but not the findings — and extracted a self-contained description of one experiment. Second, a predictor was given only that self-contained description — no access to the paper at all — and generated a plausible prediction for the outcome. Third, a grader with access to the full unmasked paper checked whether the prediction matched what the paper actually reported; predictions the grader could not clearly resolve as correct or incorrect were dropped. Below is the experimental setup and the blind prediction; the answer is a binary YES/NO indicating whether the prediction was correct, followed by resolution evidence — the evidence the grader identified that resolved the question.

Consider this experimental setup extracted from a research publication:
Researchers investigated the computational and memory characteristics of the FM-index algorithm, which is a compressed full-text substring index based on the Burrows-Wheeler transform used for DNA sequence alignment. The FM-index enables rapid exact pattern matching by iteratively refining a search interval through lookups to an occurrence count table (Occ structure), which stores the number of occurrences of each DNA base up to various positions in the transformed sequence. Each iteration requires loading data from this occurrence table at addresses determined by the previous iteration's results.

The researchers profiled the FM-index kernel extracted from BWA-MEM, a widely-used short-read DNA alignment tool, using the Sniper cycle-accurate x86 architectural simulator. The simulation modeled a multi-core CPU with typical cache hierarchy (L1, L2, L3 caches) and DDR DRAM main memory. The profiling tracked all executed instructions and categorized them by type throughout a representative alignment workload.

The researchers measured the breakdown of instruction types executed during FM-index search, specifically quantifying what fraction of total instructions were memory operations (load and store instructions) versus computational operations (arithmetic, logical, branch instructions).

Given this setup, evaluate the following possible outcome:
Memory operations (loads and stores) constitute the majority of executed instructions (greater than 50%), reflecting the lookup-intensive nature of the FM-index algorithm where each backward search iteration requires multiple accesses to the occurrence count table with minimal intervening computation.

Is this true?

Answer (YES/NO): NO